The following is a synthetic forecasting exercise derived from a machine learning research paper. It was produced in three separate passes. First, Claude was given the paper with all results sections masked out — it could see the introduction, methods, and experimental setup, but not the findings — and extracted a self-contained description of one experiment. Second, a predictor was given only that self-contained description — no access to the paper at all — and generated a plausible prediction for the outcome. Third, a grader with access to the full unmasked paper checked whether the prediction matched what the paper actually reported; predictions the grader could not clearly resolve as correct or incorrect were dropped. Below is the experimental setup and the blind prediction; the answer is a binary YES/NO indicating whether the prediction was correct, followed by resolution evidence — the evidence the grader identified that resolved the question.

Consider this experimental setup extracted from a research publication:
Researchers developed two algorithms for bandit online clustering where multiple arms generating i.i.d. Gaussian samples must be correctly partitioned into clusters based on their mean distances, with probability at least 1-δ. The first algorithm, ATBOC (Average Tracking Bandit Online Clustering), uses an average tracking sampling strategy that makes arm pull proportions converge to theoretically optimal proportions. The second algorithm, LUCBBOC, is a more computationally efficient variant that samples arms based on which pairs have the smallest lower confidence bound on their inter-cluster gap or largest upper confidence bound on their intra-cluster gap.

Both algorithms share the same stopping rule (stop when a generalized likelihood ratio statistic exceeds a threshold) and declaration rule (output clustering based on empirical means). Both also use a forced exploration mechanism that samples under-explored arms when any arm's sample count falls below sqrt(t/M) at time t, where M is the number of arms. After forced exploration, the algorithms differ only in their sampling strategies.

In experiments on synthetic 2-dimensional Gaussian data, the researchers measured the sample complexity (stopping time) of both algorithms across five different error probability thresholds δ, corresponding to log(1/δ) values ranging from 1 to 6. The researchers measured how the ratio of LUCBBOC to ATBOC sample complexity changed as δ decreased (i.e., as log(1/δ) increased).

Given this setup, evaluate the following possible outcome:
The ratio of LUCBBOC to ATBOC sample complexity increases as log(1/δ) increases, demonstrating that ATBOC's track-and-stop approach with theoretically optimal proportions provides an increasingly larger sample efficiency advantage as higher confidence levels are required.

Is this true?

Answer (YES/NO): YES